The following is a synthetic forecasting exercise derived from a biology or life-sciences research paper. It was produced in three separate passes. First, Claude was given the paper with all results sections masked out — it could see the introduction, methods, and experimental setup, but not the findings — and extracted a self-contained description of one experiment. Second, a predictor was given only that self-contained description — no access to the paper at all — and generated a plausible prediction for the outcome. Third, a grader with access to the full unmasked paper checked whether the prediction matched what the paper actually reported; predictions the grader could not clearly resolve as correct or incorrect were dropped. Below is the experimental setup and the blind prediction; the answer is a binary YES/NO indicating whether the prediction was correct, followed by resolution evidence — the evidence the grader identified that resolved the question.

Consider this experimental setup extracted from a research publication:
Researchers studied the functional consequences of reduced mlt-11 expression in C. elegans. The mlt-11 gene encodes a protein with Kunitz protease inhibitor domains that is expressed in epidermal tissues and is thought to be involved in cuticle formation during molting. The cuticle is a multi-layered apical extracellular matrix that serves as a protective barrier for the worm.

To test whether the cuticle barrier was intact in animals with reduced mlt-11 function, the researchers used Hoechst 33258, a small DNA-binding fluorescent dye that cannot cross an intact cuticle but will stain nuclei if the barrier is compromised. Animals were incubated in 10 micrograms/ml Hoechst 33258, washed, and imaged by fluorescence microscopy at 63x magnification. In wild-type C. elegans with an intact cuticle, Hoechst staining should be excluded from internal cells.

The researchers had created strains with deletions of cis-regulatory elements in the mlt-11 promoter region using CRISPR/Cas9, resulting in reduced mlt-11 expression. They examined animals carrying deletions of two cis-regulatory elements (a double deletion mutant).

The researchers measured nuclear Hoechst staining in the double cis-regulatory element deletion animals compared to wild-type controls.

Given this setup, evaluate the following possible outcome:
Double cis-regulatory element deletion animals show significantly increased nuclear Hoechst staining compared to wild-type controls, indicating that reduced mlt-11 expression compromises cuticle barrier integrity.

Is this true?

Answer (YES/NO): YES